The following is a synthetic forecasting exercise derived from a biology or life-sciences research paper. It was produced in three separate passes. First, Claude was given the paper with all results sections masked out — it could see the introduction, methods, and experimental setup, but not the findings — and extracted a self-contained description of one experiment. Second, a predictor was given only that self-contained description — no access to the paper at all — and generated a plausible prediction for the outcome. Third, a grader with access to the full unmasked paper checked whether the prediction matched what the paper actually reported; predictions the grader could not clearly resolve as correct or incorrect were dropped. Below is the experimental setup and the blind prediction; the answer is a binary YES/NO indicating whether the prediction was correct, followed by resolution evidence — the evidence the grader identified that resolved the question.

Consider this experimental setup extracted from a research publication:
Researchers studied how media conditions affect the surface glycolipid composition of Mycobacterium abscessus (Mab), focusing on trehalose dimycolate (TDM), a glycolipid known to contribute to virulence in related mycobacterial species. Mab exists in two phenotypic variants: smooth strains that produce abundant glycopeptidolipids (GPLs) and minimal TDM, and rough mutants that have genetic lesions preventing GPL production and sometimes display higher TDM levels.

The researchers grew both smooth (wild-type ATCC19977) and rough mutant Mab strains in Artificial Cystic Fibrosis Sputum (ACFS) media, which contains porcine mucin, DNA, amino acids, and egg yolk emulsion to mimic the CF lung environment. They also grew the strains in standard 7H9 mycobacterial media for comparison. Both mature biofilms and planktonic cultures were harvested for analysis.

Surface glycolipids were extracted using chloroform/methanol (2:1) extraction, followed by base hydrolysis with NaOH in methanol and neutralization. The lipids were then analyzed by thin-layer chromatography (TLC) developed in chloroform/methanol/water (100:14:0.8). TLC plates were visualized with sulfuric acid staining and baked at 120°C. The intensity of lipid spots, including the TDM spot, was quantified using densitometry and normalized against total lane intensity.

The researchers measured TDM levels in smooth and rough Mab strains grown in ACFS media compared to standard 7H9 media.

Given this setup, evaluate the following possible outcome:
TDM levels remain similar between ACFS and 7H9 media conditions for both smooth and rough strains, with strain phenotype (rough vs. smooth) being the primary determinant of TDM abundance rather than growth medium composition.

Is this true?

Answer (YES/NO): NO